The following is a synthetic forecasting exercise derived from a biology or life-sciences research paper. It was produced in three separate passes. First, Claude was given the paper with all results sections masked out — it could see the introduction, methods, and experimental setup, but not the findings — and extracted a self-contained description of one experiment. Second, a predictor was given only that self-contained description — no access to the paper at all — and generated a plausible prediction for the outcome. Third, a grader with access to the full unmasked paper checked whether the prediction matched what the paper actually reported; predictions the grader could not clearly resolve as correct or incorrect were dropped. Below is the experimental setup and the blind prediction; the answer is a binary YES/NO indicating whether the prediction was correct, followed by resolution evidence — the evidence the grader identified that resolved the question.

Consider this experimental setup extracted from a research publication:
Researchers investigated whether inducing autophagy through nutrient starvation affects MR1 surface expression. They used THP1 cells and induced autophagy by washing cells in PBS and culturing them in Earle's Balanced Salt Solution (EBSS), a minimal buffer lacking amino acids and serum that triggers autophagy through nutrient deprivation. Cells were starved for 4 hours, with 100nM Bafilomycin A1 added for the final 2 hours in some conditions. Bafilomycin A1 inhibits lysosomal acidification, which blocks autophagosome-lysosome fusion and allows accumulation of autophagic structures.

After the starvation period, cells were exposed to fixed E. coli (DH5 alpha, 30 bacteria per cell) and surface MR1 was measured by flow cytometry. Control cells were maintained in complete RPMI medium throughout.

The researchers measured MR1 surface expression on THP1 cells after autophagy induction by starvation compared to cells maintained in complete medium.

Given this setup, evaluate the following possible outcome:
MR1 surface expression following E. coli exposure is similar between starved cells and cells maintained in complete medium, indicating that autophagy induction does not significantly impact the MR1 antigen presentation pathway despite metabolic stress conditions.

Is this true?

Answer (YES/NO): NO